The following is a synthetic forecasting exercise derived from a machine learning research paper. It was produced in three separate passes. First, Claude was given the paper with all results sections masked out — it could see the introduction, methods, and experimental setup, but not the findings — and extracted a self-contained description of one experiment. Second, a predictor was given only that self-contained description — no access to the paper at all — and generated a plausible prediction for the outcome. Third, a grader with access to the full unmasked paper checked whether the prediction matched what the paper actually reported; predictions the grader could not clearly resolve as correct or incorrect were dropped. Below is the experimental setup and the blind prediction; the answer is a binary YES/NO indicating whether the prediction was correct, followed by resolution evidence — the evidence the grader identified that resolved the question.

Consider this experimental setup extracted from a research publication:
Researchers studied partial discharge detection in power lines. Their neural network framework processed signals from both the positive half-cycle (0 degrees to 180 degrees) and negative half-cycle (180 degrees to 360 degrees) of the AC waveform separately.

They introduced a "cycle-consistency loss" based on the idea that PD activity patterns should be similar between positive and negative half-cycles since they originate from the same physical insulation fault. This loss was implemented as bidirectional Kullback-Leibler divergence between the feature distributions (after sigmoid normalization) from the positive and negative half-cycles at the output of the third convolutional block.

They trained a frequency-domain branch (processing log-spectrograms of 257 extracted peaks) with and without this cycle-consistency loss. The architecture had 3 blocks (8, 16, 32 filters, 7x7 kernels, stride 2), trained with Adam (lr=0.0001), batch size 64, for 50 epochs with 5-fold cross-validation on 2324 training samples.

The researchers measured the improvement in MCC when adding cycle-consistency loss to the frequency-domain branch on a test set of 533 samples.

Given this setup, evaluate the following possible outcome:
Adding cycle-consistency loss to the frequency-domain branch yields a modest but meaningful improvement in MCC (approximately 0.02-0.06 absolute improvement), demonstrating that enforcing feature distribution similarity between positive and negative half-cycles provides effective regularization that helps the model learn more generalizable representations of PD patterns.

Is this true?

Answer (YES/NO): NO